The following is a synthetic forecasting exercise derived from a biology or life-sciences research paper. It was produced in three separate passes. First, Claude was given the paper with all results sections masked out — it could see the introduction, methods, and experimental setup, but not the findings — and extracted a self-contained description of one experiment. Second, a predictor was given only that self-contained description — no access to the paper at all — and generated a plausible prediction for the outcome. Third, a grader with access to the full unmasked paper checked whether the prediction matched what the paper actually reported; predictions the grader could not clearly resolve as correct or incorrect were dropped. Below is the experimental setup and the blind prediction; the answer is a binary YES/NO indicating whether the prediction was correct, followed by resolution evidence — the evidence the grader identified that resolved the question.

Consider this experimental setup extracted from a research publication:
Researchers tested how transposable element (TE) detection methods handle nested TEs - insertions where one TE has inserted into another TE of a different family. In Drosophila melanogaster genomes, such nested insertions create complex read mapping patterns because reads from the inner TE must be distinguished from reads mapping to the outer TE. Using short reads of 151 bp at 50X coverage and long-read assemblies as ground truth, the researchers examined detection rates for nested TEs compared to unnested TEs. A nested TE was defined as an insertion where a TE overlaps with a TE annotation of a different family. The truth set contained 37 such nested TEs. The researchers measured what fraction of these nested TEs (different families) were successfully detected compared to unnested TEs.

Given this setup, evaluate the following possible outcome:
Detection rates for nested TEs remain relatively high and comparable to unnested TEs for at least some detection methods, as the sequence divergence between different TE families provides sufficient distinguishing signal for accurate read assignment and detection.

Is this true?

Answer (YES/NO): NO